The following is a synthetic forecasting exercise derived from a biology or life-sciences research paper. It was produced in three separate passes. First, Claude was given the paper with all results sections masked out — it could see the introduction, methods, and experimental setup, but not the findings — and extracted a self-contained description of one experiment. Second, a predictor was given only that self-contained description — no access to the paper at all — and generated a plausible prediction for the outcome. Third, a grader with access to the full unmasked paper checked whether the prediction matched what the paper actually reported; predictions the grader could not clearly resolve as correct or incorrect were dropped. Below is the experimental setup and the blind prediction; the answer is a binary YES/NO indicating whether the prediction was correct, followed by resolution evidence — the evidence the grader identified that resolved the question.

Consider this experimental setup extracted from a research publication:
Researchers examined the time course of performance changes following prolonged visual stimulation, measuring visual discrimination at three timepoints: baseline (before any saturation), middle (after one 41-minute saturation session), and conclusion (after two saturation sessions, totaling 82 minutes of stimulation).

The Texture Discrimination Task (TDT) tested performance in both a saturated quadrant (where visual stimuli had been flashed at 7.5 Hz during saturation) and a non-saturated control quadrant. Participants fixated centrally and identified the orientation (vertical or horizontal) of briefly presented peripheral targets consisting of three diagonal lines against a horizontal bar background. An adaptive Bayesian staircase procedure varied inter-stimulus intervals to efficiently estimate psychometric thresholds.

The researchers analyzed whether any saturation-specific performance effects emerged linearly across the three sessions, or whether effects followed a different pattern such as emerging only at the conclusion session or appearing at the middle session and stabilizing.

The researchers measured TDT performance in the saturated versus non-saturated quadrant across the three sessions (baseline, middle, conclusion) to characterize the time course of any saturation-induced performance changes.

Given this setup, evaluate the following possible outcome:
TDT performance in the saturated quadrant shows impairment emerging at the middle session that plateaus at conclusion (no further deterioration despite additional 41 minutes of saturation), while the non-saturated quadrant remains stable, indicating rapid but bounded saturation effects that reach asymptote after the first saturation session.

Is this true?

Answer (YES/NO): NO